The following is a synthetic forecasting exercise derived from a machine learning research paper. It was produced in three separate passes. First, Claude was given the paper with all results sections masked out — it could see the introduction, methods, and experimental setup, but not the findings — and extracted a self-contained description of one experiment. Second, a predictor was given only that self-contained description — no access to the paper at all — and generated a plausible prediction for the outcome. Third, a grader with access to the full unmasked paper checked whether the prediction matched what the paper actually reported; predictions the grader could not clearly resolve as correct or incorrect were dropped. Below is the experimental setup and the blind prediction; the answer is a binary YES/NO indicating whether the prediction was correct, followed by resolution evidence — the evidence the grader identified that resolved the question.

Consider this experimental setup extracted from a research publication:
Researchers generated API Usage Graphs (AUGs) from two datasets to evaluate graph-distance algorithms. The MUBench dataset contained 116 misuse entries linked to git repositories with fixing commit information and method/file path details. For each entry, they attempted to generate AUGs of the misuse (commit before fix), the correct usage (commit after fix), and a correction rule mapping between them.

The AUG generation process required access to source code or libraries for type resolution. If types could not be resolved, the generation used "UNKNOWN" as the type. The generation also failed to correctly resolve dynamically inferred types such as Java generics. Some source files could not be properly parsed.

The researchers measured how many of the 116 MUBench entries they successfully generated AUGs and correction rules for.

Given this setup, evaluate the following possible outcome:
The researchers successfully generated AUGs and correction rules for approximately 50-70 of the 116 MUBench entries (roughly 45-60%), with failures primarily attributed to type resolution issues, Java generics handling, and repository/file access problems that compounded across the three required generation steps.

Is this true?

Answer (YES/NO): NO